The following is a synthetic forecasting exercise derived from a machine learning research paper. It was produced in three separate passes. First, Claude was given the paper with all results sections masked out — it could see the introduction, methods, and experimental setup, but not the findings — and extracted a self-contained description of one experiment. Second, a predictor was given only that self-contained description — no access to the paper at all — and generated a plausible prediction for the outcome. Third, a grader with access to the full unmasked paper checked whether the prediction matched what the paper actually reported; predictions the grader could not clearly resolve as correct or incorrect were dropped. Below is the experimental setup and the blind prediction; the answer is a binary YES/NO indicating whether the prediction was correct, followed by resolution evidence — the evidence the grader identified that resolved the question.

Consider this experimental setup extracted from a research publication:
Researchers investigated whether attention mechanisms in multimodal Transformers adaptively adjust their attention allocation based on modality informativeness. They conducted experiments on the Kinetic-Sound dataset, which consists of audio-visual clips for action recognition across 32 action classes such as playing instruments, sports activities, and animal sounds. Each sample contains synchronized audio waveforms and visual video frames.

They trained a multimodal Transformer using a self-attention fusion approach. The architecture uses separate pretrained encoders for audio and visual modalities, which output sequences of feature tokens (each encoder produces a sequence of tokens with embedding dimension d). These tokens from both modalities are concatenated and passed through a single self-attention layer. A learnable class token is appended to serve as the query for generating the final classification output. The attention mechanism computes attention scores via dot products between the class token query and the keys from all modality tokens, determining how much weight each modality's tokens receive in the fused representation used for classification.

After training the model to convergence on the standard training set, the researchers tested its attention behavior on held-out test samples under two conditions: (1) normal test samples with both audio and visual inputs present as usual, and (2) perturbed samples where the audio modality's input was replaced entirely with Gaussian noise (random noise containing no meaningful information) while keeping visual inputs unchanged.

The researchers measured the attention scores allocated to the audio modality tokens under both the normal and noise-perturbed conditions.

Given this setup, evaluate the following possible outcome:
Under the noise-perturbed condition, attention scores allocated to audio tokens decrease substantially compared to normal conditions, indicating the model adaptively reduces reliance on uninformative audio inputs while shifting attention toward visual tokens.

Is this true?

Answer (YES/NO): NO